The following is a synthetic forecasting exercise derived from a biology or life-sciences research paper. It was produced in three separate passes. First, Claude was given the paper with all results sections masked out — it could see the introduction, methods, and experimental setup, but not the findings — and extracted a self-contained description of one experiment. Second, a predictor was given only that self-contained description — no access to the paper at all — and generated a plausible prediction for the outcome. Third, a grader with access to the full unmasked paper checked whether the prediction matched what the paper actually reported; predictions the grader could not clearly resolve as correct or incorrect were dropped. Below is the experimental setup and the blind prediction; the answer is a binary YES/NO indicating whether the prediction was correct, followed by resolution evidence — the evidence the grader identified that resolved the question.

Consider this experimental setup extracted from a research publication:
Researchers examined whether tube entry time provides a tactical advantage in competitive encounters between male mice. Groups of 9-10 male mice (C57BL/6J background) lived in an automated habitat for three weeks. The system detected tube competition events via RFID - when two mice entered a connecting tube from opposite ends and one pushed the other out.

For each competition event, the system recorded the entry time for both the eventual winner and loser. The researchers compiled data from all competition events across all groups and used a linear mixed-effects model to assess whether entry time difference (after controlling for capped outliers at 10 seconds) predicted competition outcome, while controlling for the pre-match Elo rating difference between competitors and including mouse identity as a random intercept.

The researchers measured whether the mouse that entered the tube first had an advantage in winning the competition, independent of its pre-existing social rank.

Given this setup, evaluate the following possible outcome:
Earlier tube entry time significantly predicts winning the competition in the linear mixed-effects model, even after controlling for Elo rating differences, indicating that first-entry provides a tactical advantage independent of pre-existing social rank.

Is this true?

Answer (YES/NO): NO